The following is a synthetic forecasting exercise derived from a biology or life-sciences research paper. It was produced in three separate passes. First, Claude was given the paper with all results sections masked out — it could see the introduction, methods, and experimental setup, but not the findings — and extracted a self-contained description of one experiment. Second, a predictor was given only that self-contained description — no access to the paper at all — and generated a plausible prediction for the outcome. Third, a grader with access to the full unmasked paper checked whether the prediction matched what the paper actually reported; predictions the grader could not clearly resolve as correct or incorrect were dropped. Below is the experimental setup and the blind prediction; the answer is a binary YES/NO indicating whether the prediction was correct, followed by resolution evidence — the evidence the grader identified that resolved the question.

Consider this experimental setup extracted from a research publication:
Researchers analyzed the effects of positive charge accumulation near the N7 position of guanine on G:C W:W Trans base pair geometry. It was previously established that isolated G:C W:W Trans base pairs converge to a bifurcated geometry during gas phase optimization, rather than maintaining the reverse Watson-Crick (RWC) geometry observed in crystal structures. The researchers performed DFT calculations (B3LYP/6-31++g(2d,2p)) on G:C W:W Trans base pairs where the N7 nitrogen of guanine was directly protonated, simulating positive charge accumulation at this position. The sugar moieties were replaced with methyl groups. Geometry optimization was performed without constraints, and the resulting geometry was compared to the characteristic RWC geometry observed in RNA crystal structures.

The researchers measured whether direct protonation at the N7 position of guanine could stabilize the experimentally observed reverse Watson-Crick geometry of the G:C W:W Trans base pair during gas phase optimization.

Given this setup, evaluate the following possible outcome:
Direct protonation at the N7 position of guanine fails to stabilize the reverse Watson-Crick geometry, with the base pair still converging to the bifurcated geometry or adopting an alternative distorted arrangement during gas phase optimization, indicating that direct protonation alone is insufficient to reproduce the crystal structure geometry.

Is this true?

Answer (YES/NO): NO